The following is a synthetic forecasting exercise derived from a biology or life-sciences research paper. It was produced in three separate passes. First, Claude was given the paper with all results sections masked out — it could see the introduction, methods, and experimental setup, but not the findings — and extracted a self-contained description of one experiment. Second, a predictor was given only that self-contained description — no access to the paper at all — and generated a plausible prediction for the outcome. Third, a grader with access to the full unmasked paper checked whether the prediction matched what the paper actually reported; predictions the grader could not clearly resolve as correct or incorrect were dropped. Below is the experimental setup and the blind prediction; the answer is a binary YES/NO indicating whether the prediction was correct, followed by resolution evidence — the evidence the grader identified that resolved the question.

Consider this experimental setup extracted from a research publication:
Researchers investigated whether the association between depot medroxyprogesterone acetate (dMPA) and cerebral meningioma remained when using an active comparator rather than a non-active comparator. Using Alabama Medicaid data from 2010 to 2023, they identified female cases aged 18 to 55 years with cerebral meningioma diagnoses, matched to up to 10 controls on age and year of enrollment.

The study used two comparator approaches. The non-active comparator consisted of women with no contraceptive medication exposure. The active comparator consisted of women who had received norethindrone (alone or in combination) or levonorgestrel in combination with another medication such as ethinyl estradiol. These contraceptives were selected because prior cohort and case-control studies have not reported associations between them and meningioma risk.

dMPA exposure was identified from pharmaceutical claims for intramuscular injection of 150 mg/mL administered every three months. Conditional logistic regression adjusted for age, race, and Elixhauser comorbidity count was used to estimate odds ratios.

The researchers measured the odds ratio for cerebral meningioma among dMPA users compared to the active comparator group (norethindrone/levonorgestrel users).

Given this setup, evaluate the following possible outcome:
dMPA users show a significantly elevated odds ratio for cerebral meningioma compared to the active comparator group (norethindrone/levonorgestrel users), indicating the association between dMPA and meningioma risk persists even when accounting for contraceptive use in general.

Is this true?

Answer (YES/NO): NO